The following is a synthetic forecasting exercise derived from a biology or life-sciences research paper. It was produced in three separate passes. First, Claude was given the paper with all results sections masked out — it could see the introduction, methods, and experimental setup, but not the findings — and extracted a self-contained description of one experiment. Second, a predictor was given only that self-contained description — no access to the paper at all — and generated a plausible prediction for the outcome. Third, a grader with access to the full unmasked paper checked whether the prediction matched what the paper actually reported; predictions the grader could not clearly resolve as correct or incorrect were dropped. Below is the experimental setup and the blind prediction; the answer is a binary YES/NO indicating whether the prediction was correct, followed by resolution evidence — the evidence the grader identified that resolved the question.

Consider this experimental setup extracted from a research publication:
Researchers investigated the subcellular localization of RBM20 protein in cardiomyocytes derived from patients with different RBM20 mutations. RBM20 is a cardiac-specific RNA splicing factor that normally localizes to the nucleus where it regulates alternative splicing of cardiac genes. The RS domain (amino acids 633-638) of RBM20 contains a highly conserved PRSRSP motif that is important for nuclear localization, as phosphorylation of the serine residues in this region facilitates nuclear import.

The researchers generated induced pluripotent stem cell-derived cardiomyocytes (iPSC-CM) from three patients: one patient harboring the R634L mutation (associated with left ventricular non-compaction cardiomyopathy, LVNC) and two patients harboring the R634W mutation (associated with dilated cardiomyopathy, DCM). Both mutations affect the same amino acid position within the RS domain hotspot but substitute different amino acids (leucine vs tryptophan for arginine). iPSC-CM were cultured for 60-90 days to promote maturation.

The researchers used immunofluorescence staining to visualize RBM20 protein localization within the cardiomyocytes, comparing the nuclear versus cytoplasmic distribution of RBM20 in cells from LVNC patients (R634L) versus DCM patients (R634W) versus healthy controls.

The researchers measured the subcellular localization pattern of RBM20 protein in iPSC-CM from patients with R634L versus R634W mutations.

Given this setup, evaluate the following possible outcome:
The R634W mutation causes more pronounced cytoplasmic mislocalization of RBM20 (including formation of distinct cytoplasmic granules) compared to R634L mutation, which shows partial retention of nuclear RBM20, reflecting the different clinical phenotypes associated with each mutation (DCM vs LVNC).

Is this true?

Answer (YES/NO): NO